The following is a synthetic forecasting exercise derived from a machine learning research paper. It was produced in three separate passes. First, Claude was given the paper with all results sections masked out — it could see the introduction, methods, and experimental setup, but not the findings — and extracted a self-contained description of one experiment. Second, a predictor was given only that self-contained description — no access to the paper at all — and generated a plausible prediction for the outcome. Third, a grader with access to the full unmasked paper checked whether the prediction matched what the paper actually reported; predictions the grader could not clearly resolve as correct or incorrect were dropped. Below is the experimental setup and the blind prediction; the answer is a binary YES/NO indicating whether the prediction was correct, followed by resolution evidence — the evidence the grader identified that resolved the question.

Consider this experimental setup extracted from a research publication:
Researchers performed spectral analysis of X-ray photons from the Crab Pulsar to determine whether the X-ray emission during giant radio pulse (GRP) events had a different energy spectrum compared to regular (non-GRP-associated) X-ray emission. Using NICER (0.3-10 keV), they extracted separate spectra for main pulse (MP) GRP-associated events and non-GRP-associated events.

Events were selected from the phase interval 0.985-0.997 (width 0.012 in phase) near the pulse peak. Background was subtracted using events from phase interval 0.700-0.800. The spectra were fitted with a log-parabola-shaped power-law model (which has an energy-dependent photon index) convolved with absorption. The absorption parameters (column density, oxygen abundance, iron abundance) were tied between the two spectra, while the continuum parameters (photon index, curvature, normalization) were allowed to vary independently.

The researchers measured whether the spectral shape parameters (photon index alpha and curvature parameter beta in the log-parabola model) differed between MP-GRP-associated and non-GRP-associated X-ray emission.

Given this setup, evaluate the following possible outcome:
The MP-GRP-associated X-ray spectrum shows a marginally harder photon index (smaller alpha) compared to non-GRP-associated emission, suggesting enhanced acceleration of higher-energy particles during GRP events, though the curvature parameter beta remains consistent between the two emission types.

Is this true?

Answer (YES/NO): NO